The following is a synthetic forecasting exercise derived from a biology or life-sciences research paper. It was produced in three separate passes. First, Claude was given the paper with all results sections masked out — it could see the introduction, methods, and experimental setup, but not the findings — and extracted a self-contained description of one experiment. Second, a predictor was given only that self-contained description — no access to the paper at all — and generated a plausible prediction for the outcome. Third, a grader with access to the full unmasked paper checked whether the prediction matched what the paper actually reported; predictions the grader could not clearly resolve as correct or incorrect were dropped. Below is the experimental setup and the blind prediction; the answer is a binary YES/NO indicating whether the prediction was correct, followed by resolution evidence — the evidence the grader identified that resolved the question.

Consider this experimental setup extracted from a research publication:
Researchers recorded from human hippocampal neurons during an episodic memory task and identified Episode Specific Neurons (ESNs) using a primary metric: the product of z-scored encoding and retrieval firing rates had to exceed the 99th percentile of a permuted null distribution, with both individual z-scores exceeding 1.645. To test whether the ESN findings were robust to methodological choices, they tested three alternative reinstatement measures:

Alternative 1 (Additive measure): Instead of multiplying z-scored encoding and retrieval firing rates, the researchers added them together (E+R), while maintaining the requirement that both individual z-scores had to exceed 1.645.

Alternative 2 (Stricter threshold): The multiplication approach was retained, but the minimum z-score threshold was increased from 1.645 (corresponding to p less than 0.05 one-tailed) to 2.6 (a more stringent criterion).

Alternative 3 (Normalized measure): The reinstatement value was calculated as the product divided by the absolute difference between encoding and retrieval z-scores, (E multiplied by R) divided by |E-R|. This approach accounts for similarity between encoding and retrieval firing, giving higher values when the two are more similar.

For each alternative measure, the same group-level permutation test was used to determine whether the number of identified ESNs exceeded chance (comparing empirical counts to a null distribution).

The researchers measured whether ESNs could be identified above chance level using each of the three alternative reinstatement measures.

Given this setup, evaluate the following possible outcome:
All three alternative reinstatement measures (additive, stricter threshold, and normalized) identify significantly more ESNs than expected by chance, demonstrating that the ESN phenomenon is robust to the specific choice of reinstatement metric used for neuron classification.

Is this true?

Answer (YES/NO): YES